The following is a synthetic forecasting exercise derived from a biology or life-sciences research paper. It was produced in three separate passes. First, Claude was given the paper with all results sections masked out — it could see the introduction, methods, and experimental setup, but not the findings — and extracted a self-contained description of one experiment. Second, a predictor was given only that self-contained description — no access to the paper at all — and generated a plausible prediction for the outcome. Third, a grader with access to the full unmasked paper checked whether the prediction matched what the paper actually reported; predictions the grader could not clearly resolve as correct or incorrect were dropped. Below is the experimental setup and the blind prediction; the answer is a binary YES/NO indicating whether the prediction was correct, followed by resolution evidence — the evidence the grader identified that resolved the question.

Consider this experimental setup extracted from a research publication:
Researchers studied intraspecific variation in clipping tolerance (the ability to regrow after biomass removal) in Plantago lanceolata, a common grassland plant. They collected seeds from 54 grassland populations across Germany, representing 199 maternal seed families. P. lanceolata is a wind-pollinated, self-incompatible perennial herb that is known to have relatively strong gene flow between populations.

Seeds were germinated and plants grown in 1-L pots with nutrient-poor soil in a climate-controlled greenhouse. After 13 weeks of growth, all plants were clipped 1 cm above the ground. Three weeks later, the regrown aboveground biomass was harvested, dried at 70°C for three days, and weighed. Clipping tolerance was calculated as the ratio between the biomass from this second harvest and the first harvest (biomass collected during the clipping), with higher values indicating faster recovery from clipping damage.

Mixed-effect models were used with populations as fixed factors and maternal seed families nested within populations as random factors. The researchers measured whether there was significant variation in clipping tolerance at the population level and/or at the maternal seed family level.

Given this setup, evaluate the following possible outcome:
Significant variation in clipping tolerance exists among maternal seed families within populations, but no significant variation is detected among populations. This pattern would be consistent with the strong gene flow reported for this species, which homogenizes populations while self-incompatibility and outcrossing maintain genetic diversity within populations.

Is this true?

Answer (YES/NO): NO